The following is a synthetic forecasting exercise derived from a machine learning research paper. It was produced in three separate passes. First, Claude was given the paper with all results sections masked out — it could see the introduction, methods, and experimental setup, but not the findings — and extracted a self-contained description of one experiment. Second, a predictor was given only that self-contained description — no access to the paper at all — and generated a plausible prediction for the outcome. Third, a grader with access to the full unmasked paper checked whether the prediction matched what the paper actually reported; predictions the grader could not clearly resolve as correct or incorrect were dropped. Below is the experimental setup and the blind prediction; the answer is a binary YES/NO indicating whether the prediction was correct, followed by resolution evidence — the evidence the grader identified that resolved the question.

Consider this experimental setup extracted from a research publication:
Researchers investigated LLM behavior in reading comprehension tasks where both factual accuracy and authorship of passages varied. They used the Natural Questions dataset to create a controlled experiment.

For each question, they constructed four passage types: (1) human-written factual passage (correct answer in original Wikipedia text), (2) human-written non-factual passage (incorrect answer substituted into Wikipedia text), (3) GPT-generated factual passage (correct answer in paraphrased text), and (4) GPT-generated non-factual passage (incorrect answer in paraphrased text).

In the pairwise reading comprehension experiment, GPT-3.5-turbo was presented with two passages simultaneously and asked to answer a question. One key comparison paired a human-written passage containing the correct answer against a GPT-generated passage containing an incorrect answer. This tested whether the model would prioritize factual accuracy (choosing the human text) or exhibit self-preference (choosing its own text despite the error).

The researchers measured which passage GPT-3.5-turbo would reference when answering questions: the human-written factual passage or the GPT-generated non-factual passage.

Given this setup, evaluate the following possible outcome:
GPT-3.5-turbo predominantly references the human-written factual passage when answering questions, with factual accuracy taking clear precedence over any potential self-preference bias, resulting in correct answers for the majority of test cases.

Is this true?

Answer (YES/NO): YES